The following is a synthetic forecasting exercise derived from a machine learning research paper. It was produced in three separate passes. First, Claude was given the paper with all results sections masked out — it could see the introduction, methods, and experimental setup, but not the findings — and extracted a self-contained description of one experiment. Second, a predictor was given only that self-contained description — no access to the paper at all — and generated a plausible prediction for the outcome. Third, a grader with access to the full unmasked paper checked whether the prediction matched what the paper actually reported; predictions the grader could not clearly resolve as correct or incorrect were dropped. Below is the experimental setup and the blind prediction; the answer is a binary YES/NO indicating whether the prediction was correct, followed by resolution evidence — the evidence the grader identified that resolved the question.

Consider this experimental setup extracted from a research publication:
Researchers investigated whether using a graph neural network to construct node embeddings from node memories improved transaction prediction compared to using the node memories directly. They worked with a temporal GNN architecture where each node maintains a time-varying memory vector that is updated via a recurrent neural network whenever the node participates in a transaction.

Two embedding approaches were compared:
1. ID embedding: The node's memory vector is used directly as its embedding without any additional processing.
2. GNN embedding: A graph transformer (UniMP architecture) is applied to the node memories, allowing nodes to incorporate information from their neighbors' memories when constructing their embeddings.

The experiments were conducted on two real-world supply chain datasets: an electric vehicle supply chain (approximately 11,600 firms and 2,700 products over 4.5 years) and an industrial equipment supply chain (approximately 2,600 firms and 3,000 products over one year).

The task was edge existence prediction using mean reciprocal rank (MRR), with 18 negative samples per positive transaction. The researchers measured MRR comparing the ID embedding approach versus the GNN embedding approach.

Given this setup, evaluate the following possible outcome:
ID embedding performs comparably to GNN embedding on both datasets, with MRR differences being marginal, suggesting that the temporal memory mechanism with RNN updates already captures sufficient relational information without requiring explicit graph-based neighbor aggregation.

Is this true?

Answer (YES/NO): NO